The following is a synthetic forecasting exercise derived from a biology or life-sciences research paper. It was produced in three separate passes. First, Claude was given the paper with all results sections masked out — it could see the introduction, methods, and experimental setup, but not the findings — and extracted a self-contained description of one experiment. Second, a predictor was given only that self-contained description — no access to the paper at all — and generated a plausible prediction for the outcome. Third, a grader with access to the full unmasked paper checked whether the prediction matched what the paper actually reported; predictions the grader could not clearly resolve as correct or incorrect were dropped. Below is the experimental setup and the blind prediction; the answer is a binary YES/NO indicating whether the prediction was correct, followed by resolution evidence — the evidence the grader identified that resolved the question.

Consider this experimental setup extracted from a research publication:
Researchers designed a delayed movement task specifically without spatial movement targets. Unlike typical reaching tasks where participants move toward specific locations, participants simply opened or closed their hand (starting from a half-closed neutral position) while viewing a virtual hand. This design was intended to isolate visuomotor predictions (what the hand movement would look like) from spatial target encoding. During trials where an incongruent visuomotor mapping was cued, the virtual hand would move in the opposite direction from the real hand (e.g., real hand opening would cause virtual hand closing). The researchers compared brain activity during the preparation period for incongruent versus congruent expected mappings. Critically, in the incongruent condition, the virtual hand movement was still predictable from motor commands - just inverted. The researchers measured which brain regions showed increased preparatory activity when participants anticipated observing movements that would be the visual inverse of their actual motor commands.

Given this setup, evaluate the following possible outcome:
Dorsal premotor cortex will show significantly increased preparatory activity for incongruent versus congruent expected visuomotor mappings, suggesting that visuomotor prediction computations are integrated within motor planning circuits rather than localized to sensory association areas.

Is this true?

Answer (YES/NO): YES